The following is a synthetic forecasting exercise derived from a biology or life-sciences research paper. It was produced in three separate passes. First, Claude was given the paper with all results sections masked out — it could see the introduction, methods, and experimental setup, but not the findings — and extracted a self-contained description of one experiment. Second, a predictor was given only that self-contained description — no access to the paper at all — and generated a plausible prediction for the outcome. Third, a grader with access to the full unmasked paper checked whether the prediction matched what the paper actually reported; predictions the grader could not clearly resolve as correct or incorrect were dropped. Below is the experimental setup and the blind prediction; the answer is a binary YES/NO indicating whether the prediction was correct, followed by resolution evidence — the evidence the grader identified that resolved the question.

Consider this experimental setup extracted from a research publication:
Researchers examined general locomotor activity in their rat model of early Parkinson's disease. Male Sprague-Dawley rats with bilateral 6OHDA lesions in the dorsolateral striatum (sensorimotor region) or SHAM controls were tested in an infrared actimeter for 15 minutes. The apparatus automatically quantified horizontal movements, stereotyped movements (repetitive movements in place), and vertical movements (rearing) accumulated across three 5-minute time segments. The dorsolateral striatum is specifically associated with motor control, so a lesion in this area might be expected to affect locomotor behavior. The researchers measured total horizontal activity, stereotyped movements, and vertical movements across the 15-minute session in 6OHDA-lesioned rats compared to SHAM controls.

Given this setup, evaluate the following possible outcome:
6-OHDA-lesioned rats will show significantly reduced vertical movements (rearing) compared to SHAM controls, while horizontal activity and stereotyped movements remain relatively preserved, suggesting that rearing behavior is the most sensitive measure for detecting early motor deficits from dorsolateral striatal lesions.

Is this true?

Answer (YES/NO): YES